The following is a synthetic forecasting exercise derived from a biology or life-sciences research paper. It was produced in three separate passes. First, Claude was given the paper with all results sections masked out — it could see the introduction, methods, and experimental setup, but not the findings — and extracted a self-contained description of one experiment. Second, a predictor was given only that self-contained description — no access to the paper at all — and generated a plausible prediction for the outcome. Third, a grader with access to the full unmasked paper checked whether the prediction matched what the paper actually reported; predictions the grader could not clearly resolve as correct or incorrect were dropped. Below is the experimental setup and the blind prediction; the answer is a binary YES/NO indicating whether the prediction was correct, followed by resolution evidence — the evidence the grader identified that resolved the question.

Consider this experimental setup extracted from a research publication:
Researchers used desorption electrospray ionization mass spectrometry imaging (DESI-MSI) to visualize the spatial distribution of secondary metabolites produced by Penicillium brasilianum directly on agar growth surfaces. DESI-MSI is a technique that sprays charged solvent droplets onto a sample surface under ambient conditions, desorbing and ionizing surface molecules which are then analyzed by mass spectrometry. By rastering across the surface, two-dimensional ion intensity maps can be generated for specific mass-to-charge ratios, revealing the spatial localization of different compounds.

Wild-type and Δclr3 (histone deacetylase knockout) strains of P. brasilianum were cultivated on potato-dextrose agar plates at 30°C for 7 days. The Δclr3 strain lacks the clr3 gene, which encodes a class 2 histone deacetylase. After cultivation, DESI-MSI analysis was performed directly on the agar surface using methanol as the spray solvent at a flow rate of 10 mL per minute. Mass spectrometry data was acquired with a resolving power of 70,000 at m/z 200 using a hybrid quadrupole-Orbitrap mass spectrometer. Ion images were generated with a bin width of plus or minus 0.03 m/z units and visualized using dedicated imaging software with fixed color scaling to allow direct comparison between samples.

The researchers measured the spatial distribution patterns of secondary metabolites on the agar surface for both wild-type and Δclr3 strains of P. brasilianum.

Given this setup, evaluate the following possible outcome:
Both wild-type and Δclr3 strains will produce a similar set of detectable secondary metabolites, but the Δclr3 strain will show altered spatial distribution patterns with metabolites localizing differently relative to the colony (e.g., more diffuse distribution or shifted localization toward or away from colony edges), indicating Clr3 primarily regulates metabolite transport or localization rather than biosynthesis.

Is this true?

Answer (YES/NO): NO